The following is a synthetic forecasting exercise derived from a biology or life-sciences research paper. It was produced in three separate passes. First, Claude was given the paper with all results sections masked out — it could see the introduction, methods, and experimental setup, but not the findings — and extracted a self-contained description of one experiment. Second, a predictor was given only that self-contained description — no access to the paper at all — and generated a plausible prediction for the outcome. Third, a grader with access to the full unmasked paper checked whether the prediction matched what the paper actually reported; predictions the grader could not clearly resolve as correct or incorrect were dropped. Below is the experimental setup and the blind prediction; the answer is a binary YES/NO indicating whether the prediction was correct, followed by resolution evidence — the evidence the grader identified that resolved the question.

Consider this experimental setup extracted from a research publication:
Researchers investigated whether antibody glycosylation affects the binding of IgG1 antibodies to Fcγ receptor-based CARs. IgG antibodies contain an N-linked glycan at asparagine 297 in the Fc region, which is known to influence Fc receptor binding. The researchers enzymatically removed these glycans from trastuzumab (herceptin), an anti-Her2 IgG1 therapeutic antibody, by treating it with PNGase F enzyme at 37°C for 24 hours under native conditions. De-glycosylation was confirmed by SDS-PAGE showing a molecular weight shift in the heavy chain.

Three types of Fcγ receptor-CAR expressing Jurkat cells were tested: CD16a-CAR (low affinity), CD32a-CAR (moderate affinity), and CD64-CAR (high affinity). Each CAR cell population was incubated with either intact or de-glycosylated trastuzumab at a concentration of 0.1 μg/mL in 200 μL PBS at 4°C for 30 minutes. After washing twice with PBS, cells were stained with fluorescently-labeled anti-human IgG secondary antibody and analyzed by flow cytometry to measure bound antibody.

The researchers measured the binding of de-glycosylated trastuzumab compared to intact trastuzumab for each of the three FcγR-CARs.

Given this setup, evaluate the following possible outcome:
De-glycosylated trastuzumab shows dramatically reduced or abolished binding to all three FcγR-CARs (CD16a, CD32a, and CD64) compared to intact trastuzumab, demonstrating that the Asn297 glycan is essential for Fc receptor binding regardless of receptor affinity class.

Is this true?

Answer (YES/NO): NO